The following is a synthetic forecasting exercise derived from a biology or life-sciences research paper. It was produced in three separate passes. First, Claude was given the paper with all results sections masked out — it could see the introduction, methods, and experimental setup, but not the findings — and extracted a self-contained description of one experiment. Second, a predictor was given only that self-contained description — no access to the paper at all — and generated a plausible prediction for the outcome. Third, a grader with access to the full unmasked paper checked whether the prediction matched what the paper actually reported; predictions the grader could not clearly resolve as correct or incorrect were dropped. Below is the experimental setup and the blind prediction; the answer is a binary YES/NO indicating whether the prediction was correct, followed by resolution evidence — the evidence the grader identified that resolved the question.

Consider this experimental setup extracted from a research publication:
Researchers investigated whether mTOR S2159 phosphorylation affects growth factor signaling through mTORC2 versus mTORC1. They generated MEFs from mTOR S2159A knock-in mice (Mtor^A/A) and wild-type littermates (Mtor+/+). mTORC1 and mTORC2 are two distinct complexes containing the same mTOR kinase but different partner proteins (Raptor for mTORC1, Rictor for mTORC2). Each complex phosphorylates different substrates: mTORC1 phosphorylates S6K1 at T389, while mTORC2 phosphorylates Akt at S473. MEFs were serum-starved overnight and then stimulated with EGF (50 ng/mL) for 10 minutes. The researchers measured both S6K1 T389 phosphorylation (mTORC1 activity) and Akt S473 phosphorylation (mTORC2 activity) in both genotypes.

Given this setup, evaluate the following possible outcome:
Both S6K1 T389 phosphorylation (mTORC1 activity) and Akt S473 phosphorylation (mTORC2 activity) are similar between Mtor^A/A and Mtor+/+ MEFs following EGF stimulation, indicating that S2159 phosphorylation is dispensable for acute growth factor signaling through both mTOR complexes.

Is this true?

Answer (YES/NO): NO